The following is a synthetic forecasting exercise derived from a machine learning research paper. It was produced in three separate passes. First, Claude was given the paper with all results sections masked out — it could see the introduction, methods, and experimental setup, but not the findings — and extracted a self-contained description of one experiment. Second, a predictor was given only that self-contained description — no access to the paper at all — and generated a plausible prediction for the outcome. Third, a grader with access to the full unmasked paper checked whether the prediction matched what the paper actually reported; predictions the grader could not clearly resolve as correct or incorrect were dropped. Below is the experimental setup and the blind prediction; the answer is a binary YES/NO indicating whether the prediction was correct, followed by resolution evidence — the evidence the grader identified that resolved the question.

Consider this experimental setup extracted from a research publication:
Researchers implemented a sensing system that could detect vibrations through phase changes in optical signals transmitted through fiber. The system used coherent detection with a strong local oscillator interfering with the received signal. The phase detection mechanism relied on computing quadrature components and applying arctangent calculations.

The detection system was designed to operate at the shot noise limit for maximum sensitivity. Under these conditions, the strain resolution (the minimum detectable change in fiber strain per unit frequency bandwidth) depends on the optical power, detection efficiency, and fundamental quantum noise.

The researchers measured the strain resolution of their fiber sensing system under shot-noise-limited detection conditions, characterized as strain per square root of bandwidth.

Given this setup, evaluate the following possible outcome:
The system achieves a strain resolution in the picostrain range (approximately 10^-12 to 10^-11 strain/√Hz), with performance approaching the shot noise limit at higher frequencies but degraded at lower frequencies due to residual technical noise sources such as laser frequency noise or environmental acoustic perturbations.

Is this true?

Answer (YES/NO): NO